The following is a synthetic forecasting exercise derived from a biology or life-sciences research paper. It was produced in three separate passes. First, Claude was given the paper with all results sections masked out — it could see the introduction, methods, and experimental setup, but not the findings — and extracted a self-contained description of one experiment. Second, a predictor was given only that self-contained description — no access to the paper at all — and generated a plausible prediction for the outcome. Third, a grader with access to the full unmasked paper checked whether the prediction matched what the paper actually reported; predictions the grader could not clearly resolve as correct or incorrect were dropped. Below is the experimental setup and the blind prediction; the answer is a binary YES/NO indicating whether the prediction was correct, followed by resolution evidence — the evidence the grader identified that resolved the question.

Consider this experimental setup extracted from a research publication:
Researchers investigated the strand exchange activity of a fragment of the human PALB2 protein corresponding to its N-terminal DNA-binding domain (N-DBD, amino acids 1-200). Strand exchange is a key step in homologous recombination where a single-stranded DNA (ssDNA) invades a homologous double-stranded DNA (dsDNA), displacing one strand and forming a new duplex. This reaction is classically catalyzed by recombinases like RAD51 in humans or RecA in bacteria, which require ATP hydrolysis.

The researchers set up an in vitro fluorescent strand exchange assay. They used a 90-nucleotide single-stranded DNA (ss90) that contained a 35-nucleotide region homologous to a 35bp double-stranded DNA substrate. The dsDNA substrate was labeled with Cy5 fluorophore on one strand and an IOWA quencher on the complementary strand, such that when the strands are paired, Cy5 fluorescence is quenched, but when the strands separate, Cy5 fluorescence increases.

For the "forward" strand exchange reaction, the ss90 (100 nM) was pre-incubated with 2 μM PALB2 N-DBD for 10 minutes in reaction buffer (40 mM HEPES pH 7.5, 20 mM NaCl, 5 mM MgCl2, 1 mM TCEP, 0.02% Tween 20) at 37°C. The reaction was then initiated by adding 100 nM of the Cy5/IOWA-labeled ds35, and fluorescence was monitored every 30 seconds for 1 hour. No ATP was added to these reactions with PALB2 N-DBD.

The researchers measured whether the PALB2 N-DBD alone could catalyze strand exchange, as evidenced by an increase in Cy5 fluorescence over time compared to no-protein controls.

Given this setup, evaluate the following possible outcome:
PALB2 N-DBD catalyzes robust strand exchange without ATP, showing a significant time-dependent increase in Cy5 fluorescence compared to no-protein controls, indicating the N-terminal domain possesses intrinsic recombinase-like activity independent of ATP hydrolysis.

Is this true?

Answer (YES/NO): YES